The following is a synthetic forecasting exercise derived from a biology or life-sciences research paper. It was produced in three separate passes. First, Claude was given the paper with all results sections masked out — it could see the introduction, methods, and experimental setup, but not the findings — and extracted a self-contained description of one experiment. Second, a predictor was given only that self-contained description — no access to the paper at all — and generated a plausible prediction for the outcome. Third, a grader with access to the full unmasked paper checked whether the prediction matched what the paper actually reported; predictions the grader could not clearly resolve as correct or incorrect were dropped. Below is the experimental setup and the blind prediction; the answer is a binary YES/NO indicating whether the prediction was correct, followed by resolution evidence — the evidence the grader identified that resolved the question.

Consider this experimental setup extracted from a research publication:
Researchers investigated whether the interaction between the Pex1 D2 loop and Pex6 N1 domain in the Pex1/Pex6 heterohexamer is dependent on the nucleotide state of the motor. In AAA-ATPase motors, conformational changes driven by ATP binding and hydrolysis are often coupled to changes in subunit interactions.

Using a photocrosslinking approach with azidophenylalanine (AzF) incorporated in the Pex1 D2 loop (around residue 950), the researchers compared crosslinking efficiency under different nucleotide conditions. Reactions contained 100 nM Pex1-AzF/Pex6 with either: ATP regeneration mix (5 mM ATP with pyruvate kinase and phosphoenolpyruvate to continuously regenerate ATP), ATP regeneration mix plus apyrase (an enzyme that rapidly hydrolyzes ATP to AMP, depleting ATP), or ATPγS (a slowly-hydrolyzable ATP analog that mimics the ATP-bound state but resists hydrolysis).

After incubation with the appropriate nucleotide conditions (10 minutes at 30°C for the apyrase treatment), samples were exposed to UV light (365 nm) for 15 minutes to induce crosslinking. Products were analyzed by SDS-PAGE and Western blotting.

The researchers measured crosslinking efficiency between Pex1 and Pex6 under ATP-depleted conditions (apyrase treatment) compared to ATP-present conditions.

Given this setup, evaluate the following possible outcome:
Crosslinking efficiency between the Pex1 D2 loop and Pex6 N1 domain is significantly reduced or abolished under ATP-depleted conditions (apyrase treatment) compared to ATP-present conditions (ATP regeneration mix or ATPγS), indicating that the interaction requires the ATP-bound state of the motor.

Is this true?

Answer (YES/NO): YES